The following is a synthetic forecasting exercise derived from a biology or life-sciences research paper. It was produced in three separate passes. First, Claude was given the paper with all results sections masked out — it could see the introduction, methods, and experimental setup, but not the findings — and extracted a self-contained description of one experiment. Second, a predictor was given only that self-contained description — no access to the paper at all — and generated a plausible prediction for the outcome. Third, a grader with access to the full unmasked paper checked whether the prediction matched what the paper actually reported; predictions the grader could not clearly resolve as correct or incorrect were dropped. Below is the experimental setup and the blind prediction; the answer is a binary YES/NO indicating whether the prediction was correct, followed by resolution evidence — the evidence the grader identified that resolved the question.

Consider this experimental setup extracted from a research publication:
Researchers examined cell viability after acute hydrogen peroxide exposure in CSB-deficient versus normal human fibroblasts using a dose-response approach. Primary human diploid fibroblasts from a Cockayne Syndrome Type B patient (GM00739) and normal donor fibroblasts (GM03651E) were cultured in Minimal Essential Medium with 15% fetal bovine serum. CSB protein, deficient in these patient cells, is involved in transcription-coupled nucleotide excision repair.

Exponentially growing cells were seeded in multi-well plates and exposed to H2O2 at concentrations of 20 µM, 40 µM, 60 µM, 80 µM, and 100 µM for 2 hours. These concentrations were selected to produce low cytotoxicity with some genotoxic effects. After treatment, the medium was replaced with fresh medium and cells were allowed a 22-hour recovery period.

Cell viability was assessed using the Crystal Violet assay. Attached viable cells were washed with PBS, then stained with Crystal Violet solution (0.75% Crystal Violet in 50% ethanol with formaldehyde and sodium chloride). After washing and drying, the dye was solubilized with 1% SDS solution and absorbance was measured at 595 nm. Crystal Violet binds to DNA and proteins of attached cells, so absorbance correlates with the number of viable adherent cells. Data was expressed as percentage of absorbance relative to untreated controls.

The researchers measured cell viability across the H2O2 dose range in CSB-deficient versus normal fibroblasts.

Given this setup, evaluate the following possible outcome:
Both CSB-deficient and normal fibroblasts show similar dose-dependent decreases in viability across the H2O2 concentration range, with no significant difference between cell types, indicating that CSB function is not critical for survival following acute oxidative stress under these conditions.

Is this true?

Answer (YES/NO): NO